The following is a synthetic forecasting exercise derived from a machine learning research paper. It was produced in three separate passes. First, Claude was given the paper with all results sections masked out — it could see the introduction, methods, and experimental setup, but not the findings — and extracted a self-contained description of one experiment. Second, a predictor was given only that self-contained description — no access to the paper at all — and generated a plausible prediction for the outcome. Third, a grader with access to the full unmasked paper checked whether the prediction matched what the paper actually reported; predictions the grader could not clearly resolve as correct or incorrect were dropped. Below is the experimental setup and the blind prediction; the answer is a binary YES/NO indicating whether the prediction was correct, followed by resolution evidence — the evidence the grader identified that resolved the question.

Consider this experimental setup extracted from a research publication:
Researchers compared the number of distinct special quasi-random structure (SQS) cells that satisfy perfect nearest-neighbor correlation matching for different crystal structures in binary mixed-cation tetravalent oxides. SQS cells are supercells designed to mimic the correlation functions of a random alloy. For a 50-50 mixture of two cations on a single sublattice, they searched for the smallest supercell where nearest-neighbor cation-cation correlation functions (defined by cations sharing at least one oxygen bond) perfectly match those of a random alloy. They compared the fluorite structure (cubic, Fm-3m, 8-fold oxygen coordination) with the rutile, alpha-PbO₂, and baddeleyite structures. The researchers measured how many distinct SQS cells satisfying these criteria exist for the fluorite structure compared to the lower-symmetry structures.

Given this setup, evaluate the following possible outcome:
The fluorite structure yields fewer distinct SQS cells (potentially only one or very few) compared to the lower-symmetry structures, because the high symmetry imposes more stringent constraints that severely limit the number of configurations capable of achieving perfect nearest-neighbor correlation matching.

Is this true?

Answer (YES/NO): YES